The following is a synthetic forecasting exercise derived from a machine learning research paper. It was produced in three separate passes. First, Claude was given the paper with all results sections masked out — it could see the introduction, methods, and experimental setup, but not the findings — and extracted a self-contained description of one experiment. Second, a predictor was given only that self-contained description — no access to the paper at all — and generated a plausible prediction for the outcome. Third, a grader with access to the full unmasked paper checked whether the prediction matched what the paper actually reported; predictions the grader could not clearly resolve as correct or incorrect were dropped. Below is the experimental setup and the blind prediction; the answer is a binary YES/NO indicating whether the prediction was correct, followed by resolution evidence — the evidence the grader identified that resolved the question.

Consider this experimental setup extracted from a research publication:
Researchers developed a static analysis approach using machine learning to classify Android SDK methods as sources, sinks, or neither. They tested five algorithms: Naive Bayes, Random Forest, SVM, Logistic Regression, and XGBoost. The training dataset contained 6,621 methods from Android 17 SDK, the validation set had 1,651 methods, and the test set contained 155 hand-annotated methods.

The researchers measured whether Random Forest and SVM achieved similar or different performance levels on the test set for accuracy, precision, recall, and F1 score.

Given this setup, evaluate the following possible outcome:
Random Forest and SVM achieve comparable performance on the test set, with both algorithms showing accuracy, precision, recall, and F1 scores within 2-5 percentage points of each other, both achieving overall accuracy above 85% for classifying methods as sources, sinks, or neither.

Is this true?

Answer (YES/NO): YES